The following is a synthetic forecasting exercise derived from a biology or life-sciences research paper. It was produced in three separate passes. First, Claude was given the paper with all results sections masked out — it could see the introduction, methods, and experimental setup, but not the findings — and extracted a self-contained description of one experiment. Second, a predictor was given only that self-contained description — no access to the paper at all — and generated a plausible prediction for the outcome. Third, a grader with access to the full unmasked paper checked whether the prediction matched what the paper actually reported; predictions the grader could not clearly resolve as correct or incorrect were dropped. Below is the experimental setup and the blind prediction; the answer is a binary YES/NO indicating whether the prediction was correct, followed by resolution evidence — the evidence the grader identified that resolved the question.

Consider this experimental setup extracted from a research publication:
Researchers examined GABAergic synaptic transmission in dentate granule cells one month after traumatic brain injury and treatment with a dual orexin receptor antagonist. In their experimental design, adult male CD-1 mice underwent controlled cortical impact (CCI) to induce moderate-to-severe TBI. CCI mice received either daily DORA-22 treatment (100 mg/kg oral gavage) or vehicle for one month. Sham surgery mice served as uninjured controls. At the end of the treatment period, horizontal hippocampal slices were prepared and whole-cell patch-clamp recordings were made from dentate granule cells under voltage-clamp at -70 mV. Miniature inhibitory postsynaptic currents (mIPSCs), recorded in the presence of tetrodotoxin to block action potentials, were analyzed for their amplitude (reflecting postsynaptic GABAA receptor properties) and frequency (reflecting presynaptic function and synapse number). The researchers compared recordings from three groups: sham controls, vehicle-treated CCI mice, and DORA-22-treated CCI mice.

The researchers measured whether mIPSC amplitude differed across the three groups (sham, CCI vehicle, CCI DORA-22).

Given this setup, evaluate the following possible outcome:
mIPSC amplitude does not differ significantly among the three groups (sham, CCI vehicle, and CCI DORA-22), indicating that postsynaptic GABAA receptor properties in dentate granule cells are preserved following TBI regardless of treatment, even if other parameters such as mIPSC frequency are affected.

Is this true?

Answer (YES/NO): NO